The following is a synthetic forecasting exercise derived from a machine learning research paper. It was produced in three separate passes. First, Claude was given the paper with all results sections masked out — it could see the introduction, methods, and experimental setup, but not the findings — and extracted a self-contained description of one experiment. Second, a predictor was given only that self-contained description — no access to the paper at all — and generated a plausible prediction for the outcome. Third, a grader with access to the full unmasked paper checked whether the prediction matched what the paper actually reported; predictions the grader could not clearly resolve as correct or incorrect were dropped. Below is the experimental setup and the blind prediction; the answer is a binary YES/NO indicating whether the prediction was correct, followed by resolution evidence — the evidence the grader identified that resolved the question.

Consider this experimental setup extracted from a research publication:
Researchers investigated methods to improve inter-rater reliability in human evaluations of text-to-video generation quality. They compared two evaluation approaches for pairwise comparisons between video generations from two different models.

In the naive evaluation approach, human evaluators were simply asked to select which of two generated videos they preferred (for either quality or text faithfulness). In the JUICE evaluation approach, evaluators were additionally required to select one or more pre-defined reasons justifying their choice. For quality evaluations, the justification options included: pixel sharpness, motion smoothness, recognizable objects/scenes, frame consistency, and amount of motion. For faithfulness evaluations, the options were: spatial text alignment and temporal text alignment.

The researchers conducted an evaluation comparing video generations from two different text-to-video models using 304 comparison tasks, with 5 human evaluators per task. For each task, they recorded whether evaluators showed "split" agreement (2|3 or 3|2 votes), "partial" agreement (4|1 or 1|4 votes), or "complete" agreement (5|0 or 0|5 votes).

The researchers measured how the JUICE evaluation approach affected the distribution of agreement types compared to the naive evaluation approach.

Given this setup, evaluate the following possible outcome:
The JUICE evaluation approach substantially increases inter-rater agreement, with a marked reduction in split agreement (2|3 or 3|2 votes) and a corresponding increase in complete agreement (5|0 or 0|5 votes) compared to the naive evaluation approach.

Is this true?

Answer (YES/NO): YES